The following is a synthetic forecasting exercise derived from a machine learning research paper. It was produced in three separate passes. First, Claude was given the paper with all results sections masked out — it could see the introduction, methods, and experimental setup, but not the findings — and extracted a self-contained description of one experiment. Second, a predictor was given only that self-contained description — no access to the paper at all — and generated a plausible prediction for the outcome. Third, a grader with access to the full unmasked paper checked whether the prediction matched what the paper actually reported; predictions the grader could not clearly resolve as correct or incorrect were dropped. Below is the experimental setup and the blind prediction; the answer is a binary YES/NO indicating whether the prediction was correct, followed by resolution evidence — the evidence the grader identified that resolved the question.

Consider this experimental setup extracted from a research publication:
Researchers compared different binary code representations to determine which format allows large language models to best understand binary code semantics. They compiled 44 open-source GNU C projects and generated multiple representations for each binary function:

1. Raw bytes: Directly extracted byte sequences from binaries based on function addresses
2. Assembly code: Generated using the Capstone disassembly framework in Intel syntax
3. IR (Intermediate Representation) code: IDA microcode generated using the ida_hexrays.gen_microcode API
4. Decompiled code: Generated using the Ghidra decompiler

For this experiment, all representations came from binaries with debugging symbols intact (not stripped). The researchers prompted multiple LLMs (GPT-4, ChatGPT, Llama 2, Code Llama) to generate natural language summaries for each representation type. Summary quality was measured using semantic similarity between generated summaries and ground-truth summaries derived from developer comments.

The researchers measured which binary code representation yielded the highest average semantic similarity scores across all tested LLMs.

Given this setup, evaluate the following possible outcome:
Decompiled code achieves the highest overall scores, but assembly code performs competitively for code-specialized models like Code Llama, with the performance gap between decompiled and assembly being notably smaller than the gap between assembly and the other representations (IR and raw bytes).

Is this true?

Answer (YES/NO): NO